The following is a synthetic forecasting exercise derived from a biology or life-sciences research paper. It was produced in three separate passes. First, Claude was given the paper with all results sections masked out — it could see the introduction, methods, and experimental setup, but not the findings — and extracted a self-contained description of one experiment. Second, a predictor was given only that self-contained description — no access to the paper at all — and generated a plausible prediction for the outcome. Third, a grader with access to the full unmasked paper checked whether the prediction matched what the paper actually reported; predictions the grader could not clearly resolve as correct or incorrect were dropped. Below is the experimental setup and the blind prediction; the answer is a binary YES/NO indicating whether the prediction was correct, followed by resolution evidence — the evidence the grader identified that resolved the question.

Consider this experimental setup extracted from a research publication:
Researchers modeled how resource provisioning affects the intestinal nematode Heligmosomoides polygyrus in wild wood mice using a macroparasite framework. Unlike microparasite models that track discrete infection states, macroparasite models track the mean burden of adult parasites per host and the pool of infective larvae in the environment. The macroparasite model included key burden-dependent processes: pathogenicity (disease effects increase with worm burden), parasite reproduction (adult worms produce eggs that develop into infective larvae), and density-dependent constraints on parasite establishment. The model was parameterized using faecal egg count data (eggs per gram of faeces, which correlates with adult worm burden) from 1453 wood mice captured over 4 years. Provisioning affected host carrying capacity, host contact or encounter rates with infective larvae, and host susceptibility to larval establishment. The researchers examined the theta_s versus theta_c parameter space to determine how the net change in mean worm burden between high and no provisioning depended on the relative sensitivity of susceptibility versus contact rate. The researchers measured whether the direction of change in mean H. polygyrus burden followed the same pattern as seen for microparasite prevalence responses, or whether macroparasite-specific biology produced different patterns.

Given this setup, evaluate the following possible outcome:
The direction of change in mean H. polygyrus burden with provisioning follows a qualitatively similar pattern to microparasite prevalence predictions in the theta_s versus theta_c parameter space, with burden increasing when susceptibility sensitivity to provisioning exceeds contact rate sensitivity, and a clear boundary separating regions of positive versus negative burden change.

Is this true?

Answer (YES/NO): NO